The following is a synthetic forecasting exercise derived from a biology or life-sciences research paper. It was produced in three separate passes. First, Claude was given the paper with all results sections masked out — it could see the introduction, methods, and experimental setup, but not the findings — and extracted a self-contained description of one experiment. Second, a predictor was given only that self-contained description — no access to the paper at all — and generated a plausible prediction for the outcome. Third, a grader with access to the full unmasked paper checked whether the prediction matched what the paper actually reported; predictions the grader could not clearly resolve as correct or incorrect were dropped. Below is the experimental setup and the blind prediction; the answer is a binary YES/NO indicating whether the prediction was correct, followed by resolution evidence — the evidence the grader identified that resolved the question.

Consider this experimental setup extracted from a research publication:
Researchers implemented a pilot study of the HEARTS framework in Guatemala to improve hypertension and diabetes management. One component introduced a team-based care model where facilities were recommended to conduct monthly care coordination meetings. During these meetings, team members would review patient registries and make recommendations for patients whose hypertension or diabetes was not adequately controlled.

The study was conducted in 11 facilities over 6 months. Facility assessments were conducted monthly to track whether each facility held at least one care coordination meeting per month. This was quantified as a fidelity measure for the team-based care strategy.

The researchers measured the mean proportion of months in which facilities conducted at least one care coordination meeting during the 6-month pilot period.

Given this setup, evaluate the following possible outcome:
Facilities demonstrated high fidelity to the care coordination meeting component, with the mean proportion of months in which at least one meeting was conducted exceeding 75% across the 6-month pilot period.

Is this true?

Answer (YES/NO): NO